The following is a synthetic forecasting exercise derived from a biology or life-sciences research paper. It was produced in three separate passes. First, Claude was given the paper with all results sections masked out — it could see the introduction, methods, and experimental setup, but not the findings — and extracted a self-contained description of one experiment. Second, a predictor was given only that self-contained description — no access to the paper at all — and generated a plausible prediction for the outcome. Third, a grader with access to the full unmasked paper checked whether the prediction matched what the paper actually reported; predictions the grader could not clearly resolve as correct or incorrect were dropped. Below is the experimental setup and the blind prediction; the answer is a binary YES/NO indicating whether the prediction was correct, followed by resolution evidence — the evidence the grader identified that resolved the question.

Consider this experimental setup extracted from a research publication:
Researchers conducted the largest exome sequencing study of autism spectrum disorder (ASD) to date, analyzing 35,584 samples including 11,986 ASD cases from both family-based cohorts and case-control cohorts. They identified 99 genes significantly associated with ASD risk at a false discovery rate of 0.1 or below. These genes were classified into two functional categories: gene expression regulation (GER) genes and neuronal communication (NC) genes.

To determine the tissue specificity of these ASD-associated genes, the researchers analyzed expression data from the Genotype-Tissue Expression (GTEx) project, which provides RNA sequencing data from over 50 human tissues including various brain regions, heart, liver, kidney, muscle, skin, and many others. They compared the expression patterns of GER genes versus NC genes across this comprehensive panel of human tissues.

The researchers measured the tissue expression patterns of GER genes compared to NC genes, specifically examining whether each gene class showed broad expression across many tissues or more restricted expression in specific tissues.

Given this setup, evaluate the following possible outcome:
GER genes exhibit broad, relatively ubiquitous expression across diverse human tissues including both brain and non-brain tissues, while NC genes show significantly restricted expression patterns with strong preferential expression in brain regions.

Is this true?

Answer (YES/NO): YES